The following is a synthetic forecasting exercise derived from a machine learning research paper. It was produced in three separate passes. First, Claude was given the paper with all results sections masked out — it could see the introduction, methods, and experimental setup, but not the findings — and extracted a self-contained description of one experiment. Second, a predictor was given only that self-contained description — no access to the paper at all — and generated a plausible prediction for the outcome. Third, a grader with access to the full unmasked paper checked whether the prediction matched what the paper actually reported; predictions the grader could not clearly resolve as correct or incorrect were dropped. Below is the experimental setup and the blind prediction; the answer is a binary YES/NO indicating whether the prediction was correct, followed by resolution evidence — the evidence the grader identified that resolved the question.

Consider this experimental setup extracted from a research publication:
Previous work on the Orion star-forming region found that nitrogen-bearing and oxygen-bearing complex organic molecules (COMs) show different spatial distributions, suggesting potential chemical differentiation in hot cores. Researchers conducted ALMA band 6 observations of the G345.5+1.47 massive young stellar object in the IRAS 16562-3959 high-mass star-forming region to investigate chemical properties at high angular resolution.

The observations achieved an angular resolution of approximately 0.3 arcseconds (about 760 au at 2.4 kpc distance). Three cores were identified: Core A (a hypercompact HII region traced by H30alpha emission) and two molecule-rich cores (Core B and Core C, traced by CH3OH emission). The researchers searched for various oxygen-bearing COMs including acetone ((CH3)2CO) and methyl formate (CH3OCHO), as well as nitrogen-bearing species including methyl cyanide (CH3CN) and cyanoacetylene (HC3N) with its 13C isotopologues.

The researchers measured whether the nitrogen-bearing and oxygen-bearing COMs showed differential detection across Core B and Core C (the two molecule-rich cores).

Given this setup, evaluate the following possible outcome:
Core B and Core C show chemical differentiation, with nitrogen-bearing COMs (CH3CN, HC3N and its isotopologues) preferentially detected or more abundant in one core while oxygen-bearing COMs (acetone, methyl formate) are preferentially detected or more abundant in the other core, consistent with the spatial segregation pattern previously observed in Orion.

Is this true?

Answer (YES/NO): NO